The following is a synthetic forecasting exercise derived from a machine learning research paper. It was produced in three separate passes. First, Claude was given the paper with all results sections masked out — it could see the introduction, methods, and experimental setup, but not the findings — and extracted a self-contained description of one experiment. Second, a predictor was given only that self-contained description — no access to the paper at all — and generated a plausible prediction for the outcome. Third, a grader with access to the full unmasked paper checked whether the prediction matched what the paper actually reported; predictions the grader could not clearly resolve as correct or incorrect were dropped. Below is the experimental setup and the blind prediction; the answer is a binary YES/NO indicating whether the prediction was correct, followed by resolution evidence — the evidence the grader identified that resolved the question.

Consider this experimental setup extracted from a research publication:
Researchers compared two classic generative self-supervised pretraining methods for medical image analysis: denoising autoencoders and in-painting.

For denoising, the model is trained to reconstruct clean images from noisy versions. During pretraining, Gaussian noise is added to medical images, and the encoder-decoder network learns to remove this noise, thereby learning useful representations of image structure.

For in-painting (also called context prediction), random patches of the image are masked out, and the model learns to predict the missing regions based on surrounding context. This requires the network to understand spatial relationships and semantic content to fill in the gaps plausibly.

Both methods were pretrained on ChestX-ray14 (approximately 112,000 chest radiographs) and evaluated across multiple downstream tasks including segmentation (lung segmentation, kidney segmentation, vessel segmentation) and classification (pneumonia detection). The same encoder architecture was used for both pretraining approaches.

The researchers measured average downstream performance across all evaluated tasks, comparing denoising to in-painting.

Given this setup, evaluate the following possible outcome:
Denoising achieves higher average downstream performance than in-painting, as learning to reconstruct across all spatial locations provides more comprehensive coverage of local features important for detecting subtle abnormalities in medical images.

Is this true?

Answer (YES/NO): NO